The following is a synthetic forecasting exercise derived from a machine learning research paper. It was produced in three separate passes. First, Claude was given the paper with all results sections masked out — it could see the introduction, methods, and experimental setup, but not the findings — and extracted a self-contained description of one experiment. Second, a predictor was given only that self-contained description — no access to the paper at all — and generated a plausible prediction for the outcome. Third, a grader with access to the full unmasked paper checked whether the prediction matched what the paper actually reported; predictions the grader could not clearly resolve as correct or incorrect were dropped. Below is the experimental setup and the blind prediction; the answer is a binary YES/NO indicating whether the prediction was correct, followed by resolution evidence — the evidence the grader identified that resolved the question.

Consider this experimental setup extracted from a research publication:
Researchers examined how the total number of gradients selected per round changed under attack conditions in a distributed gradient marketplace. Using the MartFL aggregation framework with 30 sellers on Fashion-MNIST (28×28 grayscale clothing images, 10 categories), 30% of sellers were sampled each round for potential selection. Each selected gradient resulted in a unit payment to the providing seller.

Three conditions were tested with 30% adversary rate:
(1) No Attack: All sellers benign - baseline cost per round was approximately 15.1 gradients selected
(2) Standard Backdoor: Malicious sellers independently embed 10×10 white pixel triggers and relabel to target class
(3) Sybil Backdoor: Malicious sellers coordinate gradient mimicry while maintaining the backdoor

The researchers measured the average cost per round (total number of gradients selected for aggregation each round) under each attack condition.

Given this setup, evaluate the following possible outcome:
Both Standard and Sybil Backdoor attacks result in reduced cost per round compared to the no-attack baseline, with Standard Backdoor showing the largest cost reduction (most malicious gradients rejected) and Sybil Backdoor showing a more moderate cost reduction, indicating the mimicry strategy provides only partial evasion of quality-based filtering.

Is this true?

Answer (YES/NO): NO